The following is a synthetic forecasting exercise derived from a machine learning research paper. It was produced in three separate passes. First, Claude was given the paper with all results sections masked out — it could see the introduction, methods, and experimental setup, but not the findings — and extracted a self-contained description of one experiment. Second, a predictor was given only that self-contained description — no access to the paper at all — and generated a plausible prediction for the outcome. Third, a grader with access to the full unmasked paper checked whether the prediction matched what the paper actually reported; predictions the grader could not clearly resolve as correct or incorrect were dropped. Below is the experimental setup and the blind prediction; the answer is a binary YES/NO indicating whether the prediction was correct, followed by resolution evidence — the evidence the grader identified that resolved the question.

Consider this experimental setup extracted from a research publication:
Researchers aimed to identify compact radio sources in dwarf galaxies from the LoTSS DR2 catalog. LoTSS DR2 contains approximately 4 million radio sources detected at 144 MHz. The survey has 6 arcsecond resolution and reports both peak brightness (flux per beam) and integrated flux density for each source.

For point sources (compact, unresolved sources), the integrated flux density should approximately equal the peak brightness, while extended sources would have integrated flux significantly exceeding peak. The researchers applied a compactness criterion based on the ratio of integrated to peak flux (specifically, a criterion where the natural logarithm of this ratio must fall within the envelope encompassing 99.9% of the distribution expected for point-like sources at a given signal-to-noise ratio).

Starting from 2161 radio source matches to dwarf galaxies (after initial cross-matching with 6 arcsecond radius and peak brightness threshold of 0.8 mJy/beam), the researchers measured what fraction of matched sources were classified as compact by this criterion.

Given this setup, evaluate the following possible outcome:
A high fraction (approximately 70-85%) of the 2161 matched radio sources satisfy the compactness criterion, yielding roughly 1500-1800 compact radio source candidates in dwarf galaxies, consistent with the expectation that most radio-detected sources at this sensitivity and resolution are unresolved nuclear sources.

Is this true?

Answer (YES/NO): NO